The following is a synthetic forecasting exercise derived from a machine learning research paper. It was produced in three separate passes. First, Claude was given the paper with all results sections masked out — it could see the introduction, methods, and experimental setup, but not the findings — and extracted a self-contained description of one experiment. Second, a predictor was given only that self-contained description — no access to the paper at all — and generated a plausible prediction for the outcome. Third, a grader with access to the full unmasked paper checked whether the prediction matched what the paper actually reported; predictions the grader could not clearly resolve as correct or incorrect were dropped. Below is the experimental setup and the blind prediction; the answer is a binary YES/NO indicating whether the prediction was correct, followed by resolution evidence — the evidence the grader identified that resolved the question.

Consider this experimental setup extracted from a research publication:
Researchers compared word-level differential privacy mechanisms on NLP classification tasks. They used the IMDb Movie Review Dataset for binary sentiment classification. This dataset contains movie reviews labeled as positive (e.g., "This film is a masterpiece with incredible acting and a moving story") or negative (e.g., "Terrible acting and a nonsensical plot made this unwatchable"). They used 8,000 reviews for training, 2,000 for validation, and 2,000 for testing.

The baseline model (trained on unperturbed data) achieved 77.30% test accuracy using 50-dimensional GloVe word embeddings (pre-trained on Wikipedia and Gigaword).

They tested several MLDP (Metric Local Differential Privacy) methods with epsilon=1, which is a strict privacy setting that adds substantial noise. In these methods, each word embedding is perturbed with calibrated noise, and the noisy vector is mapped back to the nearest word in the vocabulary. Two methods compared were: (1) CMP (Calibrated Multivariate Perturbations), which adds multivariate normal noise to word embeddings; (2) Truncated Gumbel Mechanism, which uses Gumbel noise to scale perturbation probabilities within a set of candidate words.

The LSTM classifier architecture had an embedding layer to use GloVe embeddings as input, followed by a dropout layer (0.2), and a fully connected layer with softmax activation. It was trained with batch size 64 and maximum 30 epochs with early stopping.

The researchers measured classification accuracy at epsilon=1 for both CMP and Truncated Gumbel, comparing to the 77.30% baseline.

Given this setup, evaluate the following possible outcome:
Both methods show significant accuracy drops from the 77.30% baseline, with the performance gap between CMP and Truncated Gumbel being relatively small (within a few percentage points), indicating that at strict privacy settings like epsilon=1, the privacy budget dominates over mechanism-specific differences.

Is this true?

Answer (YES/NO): NO